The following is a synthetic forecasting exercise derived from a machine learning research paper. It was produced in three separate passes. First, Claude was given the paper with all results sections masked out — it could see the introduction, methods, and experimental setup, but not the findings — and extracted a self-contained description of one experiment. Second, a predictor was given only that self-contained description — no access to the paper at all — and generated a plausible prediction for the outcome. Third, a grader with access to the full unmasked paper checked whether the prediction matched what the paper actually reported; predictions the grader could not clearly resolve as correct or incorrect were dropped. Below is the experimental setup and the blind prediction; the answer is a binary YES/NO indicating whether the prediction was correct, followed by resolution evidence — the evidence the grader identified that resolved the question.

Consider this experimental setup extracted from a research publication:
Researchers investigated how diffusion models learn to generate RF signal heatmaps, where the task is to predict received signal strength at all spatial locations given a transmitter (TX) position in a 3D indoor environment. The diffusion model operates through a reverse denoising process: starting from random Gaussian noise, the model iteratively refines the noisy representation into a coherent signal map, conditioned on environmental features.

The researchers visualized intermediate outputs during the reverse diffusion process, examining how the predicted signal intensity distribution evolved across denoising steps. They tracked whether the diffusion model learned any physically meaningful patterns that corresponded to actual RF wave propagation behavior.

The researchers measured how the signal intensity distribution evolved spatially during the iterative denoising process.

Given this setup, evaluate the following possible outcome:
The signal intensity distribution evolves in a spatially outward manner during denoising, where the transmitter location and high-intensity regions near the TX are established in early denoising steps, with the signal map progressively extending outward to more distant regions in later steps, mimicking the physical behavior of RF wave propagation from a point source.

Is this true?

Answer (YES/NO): YES